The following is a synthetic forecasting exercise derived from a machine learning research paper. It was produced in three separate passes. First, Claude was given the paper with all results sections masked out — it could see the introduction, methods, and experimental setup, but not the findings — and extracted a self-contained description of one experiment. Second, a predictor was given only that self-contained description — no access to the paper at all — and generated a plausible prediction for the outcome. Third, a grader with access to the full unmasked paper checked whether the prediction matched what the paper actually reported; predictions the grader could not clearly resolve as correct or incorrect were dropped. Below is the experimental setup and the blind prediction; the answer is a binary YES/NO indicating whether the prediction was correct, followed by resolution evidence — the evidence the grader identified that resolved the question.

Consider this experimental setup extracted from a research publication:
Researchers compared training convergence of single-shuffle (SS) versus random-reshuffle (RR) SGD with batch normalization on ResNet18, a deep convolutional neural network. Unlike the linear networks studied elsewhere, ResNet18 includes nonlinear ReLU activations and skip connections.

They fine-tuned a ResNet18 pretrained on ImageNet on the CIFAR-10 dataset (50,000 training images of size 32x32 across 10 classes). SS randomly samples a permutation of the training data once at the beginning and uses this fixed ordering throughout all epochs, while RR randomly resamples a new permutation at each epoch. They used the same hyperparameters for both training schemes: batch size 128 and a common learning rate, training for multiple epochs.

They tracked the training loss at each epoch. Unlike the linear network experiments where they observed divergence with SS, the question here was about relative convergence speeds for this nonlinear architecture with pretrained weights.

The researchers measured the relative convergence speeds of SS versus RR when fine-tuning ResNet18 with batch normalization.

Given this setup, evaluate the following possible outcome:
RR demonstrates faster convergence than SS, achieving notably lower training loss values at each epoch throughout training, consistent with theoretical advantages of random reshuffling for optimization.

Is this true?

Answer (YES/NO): NO